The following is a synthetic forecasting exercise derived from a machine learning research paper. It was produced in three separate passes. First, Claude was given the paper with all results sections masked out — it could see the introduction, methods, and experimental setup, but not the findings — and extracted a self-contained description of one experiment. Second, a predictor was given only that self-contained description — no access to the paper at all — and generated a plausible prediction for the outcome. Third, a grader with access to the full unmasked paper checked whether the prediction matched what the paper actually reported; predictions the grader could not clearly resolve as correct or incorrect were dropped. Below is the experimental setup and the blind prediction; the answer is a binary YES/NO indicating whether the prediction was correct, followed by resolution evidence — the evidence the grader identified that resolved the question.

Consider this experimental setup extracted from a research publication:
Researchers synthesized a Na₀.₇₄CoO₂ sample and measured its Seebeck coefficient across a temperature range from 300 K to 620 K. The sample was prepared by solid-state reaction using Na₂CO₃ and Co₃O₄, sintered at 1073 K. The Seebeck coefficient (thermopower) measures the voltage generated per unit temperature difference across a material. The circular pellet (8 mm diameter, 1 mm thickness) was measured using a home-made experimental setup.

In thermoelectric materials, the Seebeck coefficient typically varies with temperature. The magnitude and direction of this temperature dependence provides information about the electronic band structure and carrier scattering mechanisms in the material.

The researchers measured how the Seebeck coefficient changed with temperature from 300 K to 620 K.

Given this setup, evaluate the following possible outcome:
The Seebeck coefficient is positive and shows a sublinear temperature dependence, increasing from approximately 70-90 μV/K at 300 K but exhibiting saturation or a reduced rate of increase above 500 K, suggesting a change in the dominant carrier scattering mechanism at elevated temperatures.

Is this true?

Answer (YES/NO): NO